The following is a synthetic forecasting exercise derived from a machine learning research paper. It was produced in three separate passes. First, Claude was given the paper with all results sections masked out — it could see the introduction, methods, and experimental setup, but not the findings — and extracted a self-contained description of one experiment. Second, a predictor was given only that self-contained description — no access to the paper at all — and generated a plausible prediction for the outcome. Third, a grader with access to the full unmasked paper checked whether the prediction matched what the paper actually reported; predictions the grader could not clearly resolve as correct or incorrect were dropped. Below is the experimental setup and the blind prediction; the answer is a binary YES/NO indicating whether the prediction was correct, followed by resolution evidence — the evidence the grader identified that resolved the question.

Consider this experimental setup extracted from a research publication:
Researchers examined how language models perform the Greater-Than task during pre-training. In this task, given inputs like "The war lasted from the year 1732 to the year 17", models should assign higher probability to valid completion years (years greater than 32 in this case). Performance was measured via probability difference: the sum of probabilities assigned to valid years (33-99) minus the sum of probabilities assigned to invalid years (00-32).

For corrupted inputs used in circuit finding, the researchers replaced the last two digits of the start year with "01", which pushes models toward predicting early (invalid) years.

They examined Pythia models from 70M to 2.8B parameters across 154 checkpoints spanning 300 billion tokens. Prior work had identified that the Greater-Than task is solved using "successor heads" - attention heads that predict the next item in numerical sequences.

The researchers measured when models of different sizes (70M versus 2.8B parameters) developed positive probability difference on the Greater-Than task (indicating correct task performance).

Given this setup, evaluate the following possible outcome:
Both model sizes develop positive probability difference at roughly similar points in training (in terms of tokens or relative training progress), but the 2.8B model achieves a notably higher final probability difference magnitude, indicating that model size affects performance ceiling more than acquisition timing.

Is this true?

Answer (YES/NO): NO